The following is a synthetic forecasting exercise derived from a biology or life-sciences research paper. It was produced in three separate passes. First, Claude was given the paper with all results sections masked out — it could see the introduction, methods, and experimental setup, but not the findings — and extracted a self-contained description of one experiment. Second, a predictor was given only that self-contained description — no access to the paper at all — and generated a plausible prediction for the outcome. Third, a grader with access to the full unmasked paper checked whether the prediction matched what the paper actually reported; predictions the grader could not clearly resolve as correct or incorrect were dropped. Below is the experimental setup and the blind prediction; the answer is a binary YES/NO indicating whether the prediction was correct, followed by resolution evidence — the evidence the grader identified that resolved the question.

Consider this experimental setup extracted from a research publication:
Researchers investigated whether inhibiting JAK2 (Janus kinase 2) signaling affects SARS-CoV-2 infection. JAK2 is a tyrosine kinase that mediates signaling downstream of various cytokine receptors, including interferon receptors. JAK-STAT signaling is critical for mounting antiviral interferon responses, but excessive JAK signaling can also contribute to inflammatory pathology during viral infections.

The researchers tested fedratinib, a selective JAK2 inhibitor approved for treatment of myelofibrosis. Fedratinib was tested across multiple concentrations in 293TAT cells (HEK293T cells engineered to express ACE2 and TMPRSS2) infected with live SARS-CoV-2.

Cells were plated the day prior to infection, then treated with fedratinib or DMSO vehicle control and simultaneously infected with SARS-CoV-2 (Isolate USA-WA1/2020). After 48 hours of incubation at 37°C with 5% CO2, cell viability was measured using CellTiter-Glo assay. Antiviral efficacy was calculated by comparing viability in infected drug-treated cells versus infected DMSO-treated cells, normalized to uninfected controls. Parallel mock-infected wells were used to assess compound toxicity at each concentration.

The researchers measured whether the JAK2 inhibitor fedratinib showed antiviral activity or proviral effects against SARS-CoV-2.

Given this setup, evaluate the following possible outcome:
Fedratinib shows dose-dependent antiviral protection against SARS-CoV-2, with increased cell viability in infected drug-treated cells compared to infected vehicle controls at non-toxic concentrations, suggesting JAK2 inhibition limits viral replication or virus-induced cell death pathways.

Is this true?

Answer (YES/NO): NO